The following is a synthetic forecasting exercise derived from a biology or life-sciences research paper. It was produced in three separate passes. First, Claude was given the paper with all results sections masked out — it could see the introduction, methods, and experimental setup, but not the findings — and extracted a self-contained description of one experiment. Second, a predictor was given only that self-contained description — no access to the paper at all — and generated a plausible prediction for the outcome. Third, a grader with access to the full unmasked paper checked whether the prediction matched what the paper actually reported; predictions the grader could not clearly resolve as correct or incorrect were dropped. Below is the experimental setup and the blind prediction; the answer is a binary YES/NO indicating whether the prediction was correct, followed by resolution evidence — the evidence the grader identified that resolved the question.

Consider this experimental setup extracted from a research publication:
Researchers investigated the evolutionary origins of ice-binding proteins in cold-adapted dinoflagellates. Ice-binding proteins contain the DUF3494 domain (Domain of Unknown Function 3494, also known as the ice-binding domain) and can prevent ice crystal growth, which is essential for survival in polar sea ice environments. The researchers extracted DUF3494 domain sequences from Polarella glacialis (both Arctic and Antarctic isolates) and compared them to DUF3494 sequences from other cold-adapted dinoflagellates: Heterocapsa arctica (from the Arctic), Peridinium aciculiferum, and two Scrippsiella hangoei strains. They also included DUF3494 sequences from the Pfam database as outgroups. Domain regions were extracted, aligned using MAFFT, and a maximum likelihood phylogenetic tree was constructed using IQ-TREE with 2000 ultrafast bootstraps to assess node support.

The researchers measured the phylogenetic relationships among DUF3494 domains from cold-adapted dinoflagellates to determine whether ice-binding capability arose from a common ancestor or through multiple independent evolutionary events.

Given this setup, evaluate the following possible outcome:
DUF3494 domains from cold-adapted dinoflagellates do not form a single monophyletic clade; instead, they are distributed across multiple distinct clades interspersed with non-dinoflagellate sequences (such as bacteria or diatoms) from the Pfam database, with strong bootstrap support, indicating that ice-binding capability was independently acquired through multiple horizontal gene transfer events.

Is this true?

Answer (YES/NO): NO